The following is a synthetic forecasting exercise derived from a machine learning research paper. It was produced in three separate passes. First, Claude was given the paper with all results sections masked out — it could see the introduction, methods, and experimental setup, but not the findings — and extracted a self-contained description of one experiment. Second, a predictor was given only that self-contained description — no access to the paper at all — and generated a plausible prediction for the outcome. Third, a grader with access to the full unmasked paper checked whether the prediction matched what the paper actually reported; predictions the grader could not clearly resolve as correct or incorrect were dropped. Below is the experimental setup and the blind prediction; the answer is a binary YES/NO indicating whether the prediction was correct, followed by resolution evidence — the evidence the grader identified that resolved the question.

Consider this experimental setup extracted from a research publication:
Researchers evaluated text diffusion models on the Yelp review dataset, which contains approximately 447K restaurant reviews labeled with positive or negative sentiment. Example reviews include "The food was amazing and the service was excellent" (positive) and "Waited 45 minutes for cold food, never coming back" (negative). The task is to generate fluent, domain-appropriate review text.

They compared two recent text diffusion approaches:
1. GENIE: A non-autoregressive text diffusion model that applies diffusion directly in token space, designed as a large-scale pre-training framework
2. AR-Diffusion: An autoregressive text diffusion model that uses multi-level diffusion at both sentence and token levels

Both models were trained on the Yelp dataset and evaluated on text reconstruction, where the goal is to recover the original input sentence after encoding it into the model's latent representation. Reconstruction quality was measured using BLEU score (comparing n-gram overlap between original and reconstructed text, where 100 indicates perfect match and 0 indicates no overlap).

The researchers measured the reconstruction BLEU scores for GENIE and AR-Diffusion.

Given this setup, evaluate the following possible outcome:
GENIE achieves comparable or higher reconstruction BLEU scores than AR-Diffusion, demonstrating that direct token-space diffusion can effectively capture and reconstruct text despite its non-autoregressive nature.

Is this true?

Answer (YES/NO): NO